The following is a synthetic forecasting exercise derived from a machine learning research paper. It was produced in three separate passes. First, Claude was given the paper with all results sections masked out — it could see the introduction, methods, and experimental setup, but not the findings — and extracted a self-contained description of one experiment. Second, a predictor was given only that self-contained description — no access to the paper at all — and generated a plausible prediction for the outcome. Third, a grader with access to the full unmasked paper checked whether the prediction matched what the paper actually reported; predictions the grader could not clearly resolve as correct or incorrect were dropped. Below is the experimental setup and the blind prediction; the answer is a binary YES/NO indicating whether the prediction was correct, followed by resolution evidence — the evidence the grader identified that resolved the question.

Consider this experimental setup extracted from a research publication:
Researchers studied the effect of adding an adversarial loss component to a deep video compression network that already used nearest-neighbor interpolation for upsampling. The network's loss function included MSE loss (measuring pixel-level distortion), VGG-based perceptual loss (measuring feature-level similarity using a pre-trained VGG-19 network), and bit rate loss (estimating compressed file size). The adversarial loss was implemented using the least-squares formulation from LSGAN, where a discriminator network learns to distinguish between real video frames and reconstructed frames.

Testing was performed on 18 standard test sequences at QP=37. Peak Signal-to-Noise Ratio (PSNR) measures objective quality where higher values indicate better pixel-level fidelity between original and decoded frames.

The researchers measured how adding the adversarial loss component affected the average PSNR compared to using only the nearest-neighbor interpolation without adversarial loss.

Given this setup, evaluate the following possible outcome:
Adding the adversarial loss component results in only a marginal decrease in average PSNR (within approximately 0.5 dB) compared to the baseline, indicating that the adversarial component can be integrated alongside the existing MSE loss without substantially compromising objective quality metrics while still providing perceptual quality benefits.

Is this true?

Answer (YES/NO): YES